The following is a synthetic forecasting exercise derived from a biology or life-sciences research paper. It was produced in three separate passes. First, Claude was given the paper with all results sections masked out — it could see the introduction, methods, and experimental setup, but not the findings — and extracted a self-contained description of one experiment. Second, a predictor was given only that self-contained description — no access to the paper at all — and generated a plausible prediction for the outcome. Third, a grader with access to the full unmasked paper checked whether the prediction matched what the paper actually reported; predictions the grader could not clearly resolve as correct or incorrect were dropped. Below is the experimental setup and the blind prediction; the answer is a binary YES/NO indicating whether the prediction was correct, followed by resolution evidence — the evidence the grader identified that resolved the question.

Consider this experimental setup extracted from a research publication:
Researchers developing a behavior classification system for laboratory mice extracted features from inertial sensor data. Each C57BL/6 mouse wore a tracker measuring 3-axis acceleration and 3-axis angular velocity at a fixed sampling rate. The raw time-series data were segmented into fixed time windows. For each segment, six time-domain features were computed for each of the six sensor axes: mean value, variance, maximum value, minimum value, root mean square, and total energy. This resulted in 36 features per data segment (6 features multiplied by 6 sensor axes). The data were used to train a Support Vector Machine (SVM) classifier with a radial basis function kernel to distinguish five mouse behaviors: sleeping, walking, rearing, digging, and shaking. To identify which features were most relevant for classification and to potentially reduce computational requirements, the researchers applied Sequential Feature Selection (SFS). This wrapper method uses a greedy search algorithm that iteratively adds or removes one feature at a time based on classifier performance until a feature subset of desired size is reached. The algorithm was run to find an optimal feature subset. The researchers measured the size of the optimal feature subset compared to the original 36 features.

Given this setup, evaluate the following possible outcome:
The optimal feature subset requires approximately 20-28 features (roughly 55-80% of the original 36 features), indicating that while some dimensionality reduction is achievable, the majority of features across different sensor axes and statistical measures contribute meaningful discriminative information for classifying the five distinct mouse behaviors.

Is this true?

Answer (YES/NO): NO